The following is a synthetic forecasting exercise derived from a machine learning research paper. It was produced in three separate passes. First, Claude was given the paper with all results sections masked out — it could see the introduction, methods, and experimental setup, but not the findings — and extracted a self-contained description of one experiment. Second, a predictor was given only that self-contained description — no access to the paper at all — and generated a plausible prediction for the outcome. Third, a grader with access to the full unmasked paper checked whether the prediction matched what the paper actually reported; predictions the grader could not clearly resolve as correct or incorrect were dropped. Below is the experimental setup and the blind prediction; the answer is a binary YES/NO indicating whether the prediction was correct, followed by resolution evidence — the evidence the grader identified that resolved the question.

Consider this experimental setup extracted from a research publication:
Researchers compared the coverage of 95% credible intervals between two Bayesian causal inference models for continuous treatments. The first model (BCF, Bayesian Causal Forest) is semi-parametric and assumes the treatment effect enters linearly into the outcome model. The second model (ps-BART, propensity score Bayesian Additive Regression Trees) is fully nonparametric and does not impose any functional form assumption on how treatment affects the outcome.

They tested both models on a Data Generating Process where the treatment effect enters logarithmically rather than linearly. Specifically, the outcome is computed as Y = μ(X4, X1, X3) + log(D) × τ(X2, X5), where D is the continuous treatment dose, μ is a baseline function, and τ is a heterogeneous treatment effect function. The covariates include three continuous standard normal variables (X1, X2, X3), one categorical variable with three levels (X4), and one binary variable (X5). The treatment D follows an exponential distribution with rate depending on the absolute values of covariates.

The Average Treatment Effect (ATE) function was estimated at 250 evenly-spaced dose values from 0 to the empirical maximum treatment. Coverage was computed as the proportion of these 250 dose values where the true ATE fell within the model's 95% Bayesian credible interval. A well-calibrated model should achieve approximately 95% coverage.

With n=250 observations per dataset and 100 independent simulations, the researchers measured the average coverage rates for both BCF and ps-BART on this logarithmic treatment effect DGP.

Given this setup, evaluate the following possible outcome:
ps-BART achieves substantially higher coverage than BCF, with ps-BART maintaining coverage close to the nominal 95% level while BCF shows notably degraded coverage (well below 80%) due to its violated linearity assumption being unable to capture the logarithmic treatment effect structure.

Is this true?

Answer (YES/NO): NO